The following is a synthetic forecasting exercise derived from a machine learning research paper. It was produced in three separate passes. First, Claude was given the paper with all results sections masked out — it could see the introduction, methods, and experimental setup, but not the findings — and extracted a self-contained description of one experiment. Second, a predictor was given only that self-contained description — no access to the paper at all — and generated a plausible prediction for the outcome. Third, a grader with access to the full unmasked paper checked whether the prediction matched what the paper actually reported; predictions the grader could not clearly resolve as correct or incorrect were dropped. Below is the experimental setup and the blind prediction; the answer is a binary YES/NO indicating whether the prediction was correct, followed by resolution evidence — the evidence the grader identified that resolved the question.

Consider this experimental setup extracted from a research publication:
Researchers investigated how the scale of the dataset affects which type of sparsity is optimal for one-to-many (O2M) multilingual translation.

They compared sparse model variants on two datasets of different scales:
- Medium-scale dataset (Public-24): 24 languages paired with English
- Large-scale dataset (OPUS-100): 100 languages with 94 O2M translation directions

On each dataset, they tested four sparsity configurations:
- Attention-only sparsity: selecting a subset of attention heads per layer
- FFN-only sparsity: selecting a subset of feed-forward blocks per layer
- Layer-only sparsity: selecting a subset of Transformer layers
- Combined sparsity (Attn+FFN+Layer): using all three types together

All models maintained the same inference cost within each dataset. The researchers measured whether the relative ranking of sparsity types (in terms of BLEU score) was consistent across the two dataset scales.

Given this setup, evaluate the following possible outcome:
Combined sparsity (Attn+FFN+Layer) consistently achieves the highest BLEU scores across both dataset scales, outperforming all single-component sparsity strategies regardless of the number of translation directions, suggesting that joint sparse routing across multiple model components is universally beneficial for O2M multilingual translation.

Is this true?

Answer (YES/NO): NO